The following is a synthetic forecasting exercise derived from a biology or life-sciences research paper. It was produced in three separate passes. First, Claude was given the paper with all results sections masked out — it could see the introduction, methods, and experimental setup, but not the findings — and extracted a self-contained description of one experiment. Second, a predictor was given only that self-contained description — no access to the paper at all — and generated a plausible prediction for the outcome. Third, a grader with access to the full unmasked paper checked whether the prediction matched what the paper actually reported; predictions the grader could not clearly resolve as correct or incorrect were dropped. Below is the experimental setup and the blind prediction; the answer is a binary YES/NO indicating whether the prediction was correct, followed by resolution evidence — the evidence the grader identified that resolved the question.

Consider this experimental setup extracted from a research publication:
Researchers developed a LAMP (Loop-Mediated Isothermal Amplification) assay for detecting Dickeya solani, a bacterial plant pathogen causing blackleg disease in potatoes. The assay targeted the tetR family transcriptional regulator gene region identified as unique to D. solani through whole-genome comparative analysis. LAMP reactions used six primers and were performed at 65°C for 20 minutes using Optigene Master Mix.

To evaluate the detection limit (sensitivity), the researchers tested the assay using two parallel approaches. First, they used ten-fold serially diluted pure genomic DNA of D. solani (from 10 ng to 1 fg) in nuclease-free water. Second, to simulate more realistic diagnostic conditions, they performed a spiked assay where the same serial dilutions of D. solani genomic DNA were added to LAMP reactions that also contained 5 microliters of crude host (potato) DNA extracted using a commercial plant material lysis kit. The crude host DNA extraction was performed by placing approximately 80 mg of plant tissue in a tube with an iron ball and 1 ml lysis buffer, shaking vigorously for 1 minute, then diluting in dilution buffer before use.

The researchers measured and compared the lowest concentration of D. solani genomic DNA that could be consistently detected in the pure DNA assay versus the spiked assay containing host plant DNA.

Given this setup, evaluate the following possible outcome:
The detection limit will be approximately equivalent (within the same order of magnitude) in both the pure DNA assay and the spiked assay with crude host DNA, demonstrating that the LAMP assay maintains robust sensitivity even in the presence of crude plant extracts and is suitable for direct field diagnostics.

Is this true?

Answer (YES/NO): YES